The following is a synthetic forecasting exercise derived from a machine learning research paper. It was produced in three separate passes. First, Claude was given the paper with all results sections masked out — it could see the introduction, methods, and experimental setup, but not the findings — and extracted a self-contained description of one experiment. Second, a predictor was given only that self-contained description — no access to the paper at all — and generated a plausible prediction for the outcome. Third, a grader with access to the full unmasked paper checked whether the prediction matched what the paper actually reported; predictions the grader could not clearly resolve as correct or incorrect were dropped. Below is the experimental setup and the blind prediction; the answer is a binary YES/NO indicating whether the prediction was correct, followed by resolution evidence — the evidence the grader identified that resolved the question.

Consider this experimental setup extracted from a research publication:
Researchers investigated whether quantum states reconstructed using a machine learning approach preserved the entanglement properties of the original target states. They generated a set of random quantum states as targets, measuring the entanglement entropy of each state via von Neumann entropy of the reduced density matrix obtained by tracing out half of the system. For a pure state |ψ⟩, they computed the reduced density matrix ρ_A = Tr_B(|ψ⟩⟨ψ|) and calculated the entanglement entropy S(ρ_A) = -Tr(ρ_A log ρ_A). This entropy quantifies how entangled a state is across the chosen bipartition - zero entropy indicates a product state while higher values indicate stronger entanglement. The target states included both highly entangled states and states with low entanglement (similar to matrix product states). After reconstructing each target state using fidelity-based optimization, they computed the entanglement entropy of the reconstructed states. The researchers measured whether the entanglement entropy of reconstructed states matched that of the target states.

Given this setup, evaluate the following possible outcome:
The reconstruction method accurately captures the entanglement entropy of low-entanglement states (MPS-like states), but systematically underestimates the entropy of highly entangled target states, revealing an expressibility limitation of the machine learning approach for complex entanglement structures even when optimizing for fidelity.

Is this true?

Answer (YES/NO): NO